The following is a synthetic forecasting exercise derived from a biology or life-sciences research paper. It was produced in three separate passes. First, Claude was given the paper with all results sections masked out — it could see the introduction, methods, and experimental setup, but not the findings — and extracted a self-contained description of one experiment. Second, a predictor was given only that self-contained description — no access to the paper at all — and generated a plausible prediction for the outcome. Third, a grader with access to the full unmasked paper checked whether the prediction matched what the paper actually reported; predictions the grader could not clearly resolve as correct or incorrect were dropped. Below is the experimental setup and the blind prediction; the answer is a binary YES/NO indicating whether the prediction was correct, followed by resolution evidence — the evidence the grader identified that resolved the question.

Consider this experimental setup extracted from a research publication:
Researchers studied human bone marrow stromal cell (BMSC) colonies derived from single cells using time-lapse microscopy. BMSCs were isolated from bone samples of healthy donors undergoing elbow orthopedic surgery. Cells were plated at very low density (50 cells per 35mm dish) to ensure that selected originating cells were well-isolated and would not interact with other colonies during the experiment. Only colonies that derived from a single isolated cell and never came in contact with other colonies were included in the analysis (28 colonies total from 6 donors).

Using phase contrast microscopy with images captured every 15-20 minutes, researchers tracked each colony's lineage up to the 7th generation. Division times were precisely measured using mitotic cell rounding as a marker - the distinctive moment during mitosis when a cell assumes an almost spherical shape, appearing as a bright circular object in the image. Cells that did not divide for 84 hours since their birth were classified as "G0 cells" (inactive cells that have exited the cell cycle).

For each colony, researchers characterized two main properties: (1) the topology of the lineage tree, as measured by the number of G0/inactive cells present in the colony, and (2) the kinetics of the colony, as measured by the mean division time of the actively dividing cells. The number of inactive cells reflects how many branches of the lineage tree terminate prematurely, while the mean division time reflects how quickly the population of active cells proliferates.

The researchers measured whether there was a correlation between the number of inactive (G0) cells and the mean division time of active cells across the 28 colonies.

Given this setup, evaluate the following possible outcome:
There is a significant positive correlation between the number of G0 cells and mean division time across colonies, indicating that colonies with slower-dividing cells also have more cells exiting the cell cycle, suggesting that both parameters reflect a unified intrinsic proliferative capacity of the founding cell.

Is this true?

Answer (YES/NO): YES